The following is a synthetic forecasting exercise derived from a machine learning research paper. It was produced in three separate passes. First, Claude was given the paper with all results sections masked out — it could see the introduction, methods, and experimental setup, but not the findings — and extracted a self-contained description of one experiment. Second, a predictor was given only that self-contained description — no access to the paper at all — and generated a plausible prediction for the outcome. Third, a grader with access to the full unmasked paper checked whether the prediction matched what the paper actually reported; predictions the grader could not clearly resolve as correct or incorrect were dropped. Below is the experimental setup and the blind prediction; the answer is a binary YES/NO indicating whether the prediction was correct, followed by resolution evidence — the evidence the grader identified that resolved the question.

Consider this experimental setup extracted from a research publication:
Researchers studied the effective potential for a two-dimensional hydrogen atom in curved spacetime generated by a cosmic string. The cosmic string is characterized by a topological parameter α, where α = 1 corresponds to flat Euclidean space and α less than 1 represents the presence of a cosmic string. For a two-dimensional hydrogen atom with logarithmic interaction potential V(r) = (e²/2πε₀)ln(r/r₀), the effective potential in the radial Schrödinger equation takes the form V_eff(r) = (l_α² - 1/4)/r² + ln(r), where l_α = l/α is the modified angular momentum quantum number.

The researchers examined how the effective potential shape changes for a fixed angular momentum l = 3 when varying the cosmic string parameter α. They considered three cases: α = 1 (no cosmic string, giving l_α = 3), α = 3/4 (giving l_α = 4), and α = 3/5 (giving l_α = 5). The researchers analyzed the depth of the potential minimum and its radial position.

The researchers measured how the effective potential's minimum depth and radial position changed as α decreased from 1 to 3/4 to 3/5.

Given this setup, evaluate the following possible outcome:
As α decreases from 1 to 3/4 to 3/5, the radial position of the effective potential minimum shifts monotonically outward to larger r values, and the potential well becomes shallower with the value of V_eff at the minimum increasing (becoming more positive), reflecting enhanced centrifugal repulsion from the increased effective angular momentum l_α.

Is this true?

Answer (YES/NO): YES